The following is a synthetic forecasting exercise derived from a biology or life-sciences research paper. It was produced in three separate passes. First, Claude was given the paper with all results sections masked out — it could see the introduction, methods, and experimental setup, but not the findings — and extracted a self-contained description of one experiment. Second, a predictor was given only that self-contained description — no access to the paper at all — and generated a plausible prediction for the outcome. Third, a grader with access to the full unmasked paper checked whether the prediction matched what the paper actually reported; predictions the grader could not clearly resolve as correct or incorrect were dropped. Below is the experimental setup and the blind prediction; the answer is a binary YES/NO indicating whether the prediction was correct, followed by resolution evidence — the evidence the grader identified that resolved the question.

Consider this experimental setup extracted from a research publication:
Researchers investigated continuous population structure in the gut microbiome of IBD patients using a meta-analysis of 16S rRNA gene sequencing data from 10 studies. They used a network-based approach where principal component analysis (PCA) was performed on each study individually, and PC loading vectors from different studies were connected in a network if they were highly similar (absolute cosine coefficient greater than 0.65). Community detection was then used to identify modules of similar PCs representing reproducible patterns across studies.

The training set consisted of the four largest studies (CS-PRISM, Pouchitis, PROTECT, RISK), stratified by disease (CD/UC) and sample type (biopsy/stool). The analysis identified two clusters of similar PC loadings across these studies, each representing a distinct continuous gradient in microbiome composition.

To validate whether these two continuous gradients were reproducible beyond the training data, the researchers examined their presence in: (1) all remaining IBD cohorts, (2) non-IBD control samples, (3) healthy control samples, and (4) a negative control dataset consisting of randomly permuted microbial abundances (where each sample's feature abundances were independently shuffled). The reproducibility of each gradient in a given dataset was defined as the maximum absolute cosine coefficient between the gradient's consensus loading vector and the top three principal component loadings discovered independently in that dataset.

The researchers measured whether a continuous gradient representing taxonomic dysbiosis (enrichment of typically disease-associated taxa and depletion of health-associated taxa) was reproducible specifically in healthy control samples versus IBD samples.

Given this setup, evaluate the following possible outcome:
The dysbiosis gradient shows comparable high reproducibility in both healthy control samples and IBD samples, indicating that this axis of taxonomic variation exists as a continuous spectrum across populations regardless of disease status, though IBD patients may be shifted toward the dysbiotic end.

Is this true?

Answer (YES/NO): NO